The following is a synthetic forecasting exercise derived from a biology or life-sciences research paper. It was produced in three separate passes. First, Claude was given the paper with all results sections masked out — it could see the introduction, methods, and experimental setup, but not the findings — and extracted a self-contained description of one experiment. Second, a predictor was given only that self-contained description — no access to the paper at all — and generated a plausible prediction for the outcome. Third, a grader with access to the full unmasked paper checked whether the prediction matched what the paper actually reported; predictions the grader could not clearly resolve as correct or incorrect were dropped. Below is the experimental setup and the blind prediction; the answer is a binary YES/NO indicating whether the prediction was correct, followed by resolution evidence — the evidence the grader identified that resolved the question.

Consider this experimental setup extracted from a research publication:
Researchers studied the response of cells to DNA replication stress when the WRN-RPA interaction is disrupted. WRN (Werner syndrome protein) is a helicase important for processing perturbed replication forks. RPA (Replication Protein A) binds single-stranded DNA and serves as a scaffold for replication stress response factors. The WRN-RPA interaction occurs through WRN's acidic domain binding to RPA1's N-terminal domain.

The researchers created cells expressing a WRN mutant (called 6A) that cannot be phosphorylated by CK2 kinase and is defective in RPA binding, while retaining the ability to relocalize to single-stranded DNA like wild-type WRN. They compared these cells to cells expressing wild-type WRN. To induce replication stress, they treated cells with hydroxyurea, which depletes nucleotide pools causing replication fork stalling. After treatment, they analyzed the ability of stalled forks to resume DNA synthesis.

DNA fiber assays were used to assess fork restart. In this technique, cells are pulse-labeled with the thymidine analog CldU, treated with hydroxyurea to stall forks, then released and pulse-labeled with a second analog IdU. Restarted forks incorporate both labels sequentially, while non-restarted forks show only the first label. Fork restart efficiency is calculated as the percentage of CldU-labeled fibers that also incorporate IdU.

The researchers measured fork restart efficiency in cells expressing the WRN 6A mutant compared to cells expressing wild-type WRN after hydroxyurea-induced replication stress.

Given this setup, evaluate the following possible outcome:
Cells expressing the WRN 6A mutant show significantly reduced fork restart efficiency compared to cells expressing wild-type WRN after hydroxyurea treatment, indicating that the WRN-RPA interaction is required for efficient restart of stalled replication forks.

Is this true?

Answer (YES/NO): YES